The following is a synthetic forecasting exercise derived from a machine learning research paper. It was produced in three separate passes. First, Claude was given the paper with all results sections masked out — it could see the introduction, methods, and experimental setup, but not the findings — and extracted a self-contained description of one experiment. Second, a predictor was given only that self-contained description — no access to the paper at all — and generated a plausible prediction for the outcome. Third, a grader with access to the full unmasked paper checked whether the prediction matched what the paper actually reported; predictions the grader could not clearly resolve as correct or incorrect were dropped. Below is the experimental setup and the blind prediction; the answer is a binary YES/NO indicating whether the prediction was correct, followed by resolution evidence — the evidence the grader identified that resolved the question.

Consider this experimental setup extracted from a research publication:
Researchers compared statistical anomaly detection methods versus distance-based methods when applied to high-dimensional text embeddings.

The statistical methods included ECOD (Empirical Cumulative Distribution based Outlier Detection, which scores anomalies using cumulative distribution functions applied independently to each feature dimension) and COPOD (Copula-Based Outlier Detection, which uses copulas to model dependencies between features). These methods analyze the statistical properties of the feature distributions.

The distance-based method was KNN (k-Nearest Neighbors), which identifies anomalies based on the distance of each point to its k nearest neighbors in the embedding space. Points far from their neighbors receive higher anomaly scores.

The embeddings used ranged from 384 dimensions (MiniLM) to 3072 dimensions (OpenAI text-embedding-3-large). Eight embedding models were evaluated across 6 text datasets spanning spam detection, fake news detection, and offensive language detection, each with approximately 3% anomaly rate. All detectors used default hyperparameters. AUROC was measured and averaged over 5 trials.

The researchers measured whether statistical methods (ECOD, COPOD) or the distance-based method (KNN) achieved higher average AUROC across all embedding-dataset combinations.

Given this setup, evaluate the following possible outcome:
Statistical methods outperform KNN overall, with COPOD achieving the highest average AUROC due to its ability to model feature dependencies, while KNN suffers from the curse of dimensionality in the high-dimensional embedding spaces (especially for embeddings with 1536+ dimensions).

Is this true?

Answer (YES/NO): NO